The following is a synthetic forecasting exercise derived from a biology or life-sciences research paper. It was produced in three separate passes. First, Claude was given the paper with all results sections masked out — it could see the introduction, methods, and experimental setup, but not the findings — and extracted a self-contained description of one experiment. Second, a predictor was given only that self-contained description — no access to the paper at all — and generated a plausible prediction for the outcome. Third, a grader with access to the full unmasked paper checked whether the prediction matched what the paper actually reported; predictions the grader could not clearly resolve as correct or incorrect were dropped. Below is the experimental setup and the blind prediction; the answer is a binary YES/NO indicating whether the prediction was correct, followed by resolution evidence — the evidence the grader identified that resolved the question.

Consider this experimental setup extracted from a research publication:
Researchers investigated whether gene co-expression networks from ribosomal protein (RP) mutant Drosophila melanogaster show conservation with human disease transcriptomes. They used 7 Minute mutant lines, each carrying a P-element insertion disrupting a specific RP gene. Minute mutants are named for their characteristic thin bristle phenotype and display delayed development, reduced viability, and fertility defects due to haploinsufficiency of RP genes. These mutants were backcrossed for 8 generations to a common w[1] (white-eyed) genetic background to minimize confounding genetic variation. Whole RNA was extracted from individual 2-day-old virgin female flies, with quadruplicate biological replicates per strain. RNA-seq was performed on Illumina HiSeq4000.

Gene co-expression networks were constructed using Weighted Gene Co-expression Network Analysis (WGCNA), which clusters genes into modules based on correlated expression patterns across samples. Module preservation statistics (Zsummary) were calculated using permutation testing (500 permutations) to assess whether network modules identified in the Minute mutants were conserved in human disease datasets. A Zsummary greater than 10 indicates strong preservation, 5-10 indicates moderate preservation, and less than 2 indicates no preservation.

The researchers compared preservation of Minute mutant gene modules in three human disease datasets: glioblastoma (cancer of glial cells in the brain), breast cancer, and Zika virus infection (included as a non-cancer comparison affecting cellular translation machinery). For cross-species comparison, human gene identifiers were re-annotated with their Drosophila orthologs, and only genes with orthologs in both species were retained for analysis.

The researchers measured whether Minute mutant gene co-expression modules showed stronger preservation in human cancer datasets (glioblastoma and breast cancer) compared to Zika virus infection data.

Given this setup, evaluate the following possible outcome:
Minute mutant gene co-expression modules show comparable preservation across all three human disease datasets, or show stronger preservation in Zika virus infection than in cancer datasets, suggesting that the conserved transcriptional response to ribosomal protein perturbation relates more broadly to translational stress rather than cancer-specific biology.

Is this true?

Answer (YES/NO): NO